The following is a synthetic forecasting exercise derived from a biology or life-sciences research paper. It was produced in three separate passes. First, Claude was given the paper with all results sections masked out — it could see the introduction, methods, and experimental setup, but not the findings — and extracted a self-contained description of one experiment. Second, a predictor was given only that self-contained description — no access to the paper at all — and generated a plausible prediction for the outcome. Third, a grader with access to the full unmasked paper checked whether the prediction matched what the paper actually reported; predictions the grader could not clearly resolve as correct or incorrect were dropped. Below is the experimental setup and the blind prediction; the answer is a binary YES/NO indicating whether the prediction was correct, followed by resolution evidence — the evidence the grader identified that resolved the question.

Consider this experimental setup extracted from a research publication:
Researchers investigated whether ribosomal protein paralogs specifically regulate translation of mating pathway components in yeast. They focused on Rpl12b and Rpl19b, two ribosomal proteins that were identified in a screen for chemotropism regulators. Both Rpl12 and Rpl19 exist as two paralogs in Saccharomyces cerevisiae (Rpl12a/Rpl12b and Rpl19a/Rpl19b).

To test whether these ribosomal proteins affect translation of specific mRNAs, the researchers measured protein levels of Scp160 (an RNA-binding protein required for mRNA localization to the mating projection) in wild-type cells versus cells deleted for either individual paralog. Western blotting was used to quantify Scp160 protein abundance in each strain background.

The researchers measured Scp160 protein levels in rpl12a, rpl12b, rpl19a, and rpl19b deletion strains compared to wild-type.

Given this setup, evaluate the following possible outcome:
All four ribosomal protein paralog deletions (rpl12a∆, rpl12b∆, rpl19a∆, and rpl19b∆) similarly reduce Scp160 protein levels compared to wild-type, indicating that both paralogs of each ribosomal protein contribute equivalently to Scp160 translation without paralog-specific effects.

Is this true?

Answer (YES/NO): NO